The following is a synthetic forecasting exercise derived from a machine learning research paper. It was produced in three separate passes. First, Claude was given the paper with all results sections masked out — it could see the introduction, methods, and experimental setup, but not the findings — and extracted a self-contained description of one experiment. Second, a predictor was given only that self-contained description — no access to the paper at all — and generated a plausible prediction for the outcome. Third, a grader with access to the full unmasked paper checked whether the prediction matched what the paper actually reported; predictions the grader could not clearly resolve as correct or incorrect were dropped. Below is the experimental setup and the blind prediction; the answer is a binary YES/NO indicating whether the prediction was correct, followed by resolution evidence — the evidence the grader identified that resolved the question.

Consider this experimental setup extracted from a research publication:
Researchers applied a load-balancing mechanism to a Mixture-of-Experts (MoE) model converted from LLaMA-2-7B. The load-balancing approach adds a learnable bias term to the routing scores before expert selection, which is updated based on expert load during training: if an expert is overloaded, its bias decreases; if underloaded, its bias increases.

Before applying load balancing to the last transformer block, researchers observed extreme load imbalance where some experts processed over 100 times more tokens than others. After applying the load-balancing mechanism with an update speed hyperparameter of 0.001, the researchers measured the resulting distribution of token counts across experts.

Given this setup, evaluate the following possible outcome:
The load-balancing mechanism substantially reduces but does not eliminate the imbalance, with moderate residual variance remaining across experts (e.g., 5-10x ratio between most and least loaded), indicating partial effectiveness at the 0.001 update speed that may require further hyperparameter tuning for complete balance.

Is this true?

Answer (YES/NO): NO